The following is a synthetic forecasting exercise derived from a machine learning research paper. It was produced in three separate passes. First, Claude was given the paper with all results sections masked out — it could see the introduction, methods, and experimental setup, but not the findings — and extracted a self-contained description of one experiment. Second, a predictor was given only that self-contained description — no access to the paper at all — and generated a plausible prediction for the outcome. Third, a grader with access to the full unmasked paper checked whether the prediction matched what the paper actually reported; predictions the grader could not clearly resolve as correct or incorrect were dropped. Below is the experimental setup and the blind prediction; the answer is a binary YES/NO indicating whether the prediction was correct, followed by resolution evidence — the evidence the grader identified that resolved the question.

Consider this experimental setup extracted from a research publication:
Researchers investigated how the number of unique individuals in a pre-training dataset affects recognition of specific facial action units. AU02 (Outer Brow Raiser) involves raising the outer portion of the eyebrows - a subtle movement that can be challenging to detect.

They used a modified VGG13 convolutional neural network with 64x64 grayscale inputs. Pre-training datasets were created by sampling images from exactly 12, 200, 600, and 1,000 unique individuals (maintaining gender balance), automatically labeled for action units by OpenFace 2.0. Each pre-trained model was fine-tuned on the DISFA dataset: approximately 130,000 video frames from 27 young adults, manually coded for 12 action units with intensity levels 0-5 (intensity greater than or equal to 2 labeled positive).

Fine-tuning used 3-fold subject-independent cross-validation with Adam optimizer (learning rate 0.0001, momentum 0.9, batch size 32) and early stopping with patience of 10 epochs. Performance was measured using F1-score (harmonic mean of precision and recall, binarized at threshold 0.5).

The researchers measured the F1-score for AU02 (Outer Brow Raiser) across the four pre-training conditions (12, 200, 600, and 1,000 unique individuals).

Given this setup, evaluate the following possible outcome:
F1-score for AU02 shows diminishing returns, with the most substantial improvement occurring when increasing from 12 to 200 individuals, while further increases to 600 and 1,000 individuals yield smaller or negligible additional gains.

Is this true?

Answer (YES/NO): NO